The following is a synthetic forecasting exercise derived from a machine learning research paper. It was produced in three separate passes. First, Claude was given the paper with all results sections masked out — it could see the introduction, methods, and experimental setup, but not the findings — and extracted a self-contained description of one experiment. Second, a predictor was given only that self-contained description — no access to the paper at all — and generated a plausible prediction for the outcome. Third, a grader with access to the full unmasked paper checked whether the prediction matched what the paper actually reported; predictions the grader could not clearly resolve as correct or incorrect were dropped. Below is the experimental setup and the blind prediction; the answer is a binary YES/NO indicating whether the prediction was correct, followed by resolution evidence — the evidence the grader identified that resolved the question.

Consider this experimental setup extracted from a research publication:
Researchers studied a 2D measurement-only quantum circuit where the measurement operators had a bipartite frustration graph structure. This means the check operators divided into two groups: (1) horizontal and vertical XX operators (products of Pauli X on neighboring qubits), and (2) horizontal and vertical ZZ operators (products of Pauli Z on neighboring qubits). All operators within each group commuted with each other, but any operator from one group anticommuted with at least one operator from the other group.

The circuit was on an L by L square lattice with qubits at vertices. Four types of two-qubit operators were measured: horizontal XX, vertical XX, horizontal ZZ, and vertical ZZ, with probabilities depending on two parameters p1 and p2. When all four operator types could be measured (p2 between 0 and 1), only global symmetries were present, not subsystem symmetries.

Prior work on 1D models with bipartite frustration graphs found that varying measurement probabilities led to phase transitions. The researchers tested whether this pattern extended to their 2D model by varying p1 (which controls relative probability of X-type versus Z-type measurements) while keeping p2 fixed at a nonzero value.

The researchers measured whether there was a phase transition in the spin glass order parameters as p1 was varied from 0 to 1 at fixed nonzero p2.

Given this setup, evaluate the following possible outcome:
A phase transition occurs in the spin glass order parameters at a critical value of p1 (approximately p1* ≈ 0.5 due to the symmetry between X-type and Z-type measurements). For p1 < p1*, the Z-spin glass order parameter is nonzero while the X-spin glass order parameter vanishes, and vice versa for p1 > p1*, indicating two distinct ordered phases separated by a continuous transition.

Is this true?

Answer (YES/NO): NO